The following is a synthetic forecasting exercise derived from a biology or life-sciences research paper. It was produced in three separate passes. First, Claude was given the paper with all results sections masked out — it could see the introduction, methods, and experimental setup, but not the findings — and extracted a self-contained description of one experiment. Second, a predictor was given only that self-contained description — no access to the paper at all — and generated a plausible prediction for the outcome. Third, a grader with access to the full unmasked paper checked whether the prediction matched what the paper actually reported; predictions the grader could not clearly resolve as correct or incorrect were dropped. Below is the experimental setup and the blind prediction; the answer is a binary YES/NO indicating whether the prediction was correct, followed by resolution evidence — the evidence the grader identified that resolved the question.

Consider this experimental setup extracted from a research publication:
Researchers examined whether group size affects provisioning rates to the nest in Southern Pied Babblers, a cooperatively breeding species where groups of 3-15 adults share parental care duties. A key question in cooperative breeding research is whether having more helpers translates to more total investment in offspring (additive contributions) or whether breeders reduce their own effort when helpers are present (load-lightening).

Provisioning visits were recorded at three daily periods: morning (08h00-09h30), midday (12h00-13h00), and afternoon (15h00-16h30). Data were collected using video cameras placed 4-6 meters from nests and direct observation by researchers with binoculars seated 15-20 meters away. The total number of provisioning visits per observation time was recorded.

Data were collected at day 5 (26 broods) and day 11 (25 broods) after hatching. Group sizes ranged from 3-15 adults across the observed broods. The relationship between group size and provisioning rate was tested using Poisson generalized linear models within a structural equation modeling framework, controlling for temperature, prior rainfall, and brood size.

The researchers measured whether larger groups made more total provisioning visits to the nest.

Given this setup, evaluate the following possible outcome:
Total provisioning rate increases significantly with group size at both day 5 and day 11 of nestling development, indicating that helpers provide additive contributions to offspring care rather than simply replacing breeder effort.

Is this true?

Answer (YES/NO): YES